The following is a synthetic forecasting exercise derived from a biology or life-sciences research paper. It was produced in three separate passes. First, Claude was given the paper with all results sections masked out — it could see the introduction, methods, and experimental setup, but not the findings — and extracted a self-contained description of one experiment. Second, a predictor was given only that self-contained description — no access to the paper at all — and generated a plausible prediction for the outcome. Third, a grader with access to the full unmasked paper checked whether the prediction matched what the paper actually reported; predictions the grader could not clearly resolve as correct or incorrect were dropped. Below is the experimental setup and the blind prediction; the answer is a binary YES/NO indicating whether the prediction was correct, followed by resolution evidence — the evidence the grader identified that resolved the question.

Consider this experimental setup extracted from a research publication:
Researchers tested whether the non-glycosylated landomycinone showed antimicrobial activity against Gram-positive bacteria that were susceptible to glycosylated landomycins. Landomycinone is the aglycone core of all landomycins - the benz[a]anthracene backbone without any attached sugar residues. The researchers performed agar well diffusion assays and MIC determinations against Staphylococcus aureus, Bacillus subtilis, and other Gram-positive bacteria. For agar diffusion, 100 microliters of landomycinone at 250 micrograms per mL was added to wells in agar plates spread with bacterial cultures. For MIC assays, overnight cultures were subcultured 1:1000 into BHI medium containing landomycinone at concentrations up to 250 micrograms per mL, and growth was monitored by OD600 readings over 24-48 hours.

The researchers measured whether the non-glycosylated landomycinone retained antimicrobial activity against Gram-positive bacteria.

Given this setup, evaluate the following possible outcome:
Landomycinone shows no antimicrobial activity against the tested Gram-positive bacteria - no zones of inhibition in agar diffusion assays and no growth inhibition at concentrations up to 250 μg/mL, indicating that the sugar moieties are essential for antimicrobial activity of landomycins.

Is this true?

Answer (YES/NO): NO